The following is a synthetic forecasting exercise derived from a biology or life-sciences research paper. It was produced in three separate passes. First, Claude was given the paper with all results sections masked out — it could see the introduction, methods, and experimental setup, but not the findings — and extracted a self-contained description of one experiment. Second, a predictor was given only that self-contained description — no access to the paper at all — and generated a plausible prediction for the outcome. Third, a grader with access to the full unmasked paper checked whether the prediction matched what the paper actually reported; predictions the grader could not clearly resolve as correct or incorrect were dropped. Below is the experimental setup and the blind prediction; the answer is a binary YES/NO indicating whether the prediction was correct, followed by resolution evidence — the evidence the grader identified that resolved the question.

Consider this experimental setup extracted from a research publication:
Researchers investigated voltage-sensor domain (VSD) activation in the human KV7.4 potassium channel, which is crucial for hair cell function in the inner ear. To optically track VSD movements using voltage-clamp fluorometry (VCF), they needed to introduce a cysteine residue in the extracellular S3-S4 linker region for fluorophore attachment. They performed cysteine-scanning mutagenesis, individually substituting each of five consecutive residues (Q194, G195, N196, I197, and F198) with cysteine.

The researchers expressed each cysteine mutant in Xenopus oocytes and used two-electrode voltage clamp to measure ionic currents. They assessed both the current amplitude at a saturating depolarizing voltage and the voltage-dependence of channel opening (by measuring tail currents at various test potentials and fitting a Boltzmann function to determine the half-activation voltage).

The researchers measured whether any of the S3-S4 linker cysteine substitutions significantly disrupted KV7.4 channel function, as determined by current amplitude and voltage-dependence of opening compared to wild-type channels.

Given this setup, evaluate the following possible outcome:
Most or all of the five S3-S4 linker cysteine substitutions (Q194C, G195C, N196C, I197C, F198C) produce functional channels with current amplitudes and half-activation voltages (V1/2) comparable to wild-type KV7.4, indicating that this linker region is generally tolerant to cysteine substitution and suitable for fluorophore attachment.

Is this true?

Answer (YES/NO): NO